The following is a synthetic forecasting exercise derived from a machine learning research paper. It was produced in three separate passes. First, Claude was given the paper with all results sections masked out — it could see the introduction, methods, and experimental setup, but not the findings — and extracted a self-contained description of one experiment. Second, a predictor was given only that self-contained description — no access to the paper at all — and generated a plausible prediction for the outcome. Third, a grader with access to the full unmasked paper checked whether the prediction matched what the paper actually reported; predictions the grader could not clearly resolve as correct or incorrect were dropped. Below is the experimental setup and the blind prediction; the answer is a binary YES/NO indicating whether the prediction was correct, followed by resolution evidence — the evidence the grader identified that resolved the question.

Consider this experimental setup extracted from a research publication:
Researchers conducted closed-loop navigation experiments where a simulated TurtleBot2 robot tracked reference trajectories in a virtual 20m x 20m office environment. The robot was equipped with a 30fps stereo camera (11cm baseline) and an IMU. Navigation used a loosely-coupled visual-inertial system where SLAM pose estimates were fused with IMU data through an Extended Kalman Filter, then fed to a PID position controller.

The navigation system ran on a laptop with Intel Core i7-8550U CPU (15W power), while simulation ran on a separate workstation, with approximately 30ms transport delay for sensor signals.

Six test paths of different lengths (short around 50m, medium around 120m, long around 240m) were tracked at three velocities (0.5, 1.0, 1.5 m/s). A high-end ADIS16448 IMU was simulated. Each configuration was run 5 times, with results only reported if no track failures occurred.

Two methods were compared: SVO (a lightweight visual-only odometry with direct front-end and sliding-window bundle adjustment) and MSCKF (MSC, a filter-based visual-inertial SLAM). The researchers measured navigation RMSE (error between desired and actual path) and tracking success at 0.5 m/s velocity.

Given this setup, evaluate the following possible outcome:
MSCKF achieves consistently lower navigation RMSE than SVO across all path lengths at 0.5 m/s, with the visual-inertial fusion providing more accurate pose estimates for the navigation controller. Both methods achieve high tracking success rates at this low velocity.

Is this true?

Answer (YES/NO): NO